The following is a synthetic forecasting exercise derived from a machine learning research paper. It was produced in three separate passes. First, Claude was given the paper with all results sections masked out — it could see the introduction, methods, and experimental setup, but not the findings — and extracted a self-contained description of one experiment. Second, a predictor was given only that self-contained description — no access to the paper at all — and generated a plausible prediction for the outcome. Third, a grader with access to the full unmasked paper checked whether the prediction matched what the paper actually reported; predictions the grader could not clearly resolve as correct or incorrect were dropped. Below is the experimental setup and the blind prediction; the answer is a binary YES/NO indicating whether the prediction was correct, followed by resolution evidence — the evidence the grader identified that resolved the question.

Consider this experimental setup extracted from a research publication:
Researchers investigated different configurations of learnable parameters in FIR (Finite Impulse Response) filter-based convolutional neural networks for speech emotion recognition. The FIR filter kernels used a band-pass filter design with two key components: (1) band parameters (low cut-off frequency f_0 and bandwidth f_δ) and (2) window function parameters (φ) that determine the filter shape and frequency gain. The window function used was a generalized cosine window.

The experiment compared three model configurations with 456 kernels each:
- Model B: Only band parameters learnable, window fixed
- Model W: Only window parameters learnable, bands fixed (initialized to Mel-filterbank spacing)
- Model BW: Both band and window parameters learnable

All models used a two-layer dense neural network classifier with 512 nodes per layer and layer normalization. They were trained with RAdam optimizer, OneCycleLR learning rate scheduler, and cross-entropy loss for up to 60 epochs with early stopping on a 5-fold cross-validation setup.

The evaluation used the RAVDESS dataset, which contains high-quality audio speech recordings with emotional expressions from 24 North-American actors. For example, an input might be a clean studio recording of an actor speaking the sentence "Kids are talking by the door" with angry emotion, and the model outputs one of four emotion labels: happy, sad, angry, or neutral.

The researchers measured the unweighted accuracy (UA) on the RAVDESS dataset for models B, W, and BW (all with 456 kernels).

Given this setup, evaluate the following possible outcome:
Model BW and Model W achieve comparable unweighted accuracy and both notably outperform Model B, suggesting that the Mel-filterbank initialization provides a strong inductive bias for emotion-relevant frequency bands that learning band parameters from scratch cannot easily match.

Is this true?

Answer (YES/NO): NO